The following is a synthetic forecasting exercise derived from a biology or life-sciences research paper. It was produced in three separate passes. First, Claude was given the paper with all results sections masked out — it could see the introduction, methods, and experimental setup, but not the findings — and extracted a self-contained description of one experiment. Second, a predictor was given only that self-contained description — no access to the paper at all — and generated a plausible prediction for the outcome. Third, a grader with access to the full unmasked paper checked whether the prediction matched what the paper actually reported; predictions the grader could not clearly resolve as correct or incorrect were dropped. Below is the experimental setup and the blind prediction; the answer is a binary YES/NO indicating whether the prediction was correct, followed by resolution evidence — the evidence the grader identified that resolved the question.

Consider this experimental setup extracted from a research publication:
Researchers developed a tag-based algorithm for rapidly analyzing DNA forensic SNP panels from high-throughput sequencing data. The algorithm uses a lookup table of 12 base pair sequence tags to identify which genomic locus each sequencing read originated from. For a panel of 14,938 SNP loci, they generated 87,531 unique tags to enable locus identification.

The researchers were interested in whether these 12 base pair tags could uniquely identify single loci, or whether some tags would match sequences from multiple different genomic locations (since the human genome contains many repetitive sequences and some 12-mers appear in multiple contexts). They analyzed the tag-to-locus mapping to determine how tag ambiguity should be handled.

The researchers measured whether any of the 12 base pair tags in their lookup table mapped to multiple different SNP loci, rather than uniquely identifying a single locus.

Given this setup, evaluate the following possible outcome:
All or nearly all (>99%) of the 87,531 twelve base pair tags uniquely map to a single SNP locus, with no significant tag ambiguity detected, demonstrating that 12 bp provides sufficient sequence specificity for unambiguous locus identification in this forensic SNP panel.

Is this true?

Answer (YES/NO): NO